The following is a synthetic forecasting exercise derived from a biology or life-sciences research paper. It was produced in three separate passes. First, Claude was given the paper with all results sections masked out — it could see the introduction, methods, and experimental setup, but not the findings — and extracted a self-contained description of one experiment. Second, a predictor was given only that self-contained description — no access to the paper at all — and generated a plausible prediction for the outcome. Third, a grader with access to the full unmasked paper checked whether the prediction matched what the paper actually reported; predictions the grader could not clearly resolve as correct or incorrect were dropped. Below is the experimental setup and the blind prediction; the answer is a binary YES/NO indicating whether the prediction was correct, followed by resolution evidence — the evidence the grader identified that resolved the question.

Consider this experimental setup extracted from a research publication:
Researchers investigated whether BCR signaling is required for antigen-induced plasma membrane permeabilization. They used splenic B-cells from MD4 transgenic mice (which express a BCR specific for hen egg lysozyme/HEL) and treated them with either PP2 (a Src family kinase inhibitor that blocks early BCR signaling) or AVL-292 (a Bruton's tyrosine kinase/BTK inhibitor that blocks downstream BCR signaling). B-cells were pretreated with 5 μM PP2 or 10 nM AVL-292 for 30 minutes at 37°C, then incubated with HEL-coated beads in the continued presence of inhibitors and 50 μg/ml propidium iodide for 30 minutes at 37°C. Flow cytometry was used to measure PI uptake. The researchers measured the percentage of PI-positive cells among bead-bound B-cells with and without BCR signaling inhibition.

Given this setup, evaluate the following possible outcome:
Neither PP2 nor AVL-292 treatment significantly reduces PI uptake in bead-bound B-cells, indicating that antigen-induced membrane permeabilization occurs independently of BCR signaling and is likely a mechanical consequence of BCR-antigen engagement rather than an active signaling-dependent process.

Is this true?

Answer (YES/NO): NO